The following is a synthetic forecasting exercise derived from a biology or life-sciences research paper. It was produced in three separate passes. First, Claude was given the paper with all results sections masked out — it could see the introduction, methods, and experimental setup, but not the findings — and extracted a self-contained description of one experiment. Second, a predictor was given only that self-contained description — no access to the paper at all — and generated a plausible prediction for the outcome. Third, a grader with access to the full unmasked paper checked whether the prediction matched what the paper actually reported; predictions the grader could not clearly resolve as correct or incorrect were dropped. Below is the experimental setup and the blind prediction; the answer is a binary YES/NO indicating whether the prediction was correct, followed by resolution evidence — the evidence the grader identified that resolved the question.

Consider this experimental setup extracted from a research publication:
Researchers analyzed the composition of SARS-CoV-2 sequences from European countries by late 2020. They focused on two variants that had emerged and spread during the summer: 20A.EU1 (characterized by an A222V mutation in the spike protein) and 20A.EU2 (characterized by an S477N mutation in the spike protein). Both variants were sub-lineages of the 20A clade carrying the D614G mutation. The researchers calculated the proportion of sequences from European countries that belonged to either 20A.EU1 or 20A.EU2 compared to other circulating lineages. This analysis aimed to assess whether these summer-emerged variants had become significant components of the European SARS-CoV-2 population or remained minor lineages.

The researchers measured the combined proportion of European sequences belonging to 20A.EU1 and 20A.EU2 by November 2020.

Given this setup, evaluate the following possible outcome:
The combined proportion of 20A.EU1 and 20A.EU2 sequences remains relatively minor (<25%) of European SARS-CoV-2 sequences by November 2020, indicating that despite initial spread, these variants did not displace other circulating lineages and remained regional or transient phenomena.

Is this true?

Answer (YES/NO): NO